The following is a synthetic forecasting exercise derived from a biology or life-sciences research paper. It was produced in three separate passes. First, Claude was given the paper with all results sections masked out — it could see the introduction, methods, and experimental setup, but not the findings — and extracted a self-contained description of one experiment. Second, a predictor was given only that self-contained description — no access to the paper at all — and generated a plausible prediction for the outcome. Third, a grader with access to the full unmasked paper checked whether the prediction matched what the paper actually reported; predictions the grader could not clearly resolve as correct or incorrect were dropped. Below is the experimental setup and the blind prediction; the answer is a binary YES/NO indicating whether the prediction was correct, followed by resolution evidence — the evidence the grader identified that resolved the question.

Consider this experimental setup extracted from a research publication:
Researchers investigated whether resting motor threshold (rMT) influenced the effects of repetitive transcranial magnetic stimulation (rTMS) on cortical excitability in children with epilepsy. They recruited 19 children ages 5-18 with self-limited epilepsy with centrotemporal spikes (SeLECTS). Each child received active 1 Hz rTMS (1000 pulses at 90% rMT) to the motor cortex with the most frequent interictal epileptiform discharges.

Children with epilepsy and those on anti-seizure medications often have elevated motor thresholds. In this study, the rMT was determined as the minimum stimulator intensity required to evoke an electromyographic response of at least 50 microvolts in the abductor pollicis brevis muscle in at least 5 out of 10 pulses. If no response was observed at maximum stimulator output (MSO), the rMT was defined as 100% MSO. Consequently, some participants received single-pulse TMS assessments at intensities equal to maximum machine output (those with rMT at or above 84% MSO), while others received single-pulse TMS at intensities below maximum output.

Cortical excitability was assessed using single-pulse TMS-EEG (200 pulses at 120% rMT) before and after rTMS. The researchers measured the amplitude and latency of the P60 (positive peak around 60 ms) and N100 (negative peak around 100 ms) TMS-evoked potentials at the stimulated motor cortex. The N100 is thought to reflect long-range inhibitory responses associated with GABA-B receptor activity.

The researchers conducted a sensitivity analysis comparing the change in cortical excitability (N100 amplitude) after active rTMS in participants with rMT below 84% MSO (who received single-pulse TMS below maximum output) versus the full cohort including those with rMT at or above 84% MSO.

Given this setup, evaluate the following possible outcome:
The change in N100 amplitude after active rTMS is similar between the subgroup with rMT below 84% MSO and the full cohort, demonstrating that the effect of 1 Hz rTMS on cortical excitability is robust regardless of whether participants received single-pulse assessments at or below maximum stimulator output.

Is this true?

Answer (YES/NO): NO